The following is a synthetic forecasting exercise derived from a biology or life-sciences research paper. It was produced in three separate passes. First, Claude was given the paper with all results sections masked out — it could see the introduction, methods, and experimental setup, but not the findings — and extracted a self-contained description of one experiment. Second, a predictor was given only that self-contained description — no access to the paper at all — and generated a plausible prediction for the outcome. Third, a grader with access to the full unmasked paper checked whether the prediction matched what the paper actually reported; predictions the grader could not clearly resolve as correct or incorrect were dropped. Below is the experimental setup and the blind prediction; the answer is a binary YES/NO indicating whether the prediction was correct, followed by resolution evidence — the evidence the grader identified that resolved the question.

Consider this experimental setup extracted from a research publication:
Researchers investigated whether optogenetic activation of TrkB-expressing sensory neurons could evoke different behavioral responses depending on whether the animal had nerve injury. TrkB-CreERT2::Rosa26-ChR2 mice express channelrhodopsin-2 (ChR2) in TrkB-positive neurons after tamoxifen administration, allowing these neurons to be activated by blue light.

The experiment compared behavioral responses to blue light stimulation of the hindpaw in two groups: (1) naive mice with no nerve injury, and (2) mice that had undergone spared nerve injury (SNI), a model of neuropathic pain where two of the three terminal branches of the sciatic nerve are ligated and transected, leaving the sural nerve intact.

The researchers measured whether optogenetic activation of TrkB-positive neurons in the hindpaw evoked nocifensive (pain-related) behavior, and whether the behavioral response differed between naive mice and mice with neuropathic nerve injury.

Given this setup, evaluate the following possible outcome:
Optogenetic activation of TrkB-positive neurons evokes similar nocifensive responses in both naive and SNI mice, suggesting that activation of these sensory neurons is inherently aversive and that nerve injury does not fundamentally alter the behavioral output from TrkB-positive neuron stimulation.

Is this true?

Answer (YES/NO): NO